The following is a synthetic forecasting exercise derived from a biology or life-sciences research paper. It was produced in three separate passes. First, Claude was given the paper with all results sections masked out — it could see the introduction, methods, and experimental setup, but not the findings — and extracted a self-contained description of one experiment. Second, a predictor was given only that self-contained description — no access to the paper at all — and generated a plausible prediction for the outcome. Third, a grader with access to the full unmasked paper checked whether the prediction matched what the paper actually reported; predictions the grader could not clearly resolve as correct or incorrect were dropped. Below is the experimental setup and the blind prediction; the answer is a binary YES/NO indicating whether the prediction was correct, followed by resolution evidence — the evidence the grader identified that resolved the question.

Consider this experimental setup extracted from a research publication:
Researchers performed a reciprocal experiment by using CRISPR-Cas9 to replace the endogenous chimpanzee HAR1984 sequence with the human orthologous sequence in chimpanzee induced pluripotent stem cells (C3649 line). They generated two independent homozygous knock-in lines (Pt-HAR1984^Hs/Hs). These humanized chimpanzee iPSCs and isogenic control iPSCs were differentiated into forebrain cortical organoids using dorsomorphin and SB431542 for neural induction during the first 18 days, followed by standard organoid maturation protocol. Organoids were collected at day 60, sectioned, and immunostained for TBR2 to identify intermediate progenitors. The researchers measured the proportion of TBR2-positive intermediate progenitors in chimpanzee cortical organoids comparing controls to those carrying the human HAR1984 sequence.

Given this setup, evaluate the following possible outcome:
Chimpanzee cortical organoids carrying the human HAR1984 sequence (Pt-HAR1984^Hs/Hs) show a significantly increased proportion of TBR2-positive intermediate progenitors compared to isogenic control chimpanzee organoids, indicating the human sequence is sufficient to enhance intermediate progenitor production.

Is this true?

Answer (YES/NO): YES